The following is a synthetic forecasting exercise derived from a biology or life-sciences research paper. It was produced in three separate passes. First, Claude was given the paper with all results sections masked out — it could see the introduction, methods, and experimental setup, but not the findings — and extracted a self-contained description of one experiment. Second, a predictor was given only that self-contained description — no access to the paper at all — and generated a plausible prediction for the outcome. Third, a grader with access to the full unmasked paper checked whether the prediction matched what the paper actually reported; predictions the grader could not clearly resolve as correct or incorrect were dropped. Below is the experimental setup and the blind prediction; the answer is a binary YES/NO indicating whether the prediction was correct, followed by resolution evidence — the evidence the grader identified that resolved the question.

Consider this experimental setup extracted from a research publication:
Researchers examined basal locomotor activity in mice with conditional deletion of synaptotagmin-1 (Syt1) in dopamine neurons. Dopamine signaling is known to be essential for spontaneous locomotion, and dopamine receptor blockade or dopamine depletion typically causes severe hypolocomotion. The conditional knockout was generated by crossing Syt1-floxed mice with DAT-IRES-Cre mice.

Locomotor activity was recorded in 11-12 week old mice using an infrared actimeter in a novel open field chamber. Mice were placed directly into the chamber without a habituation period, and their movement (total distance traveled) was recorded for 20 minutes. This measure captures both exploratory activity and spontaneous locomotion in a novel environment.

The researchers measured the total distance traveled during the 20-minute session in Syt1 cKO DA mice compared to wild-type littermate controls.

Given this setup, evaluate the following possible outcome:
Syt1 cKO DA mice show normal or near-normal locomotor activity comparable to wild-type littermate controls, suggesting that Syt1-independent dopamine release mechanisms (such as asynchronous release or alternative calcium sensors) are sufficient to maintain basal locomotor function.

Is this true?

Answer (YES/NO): YES